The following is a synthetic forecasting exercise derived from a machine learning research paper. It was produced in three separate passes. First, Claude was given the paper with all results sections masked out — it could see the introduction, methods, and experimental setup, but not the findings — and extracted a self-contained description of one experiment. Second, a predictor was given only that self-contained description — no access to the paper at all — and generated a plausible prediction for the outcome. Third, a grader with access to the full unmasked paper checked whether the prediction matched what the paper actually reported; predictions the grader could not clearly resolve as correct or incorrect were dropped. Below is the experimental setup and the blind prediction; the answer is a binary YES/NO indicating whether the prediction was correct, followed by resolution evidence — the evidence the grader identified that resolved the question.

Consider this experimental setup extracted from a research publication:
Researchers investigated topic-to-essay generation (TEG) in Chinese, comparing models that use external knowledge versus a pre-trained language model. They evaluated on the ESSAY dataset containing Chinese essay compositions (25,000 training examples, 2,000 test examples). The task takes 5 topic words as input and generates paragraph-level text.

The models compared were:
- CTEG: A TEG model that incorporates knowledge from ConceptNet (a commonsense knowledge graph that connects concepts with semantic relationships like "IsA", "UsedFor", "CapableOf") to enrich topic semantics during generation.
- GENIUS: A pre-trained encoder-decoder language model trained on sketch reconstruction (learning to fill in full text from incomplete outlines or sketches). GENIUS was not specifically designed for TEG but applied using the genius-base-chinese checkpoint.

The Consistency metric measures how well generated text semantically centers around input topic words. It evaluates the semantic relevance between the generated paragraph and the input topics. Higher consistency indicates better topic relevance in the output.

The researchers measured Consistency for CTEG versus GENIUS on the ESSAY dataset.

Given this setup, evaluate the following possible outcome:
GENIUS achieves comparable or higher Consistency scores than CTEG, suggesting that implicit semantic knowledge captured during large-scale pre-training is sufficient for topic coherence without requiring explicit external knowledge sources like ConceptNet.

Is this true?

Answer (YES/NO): YES